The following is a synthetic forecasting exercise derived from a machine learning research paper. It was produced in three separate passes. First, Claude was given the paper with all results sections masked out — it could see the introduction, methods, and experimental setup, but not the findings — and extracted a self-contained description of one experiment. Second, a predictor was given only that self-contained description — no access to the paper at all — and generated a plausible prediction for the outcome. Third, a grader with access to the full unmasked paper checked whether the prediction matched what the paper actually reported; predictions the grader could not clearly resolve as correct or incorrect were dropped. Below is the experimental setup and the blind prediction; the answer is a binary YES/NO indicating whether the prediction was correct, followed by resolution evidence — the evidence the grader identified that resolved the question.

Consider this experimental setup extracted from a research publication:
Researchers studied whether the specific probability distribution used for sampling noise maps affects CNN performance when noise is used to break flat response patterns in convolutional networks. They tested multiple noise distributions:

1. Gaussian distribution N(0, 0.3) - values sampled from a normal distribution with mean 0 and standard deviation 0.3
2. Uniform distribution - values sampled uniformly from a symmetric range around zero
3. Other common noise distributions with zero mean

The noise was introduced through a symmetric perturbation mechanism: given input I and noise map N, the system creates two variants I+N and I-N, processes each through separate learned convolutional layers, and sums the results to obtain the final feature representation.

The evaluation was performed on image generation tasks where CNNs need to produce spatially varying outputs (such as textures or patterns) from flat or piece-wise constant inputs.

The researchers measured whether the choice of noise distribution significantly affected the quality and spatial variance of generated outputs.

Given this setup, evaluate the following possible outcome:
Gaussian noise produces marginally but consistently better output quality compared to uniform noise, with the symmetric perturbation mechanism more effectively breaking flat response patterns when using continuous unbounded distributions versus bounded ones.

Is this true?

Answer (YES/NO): NO